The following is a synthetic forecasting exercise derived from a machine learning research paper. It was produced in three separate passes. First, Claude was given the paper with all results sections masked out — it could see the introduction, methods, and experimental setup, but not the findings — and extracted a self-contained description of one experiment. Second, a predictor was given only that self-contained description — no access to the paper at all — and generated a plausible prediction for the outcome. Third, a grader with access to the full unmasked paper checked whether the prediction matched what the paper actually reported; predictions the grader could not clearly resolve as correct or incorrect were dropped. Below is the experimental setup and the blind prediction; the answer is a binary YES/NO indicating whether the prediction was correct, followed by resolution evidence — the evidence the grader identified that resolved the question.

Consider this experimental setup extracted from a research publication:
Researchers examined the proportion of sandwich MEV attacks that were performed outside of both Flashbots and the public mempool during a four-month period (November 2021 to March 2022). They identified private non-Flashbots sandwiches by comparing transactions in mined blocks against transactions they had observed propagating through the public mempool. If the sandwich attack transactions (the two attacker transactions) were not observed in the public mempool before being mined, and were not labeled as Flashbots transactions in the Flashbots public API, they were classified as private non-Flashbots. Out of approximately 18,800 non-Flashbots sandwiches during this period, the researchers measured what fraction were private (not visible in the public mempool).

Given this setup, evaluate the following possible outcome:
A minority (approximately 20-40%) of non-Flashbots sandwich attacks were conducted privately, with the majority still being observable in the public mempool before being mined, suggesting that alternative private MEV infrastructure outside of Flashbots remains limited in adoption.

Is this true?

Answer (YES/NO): NO